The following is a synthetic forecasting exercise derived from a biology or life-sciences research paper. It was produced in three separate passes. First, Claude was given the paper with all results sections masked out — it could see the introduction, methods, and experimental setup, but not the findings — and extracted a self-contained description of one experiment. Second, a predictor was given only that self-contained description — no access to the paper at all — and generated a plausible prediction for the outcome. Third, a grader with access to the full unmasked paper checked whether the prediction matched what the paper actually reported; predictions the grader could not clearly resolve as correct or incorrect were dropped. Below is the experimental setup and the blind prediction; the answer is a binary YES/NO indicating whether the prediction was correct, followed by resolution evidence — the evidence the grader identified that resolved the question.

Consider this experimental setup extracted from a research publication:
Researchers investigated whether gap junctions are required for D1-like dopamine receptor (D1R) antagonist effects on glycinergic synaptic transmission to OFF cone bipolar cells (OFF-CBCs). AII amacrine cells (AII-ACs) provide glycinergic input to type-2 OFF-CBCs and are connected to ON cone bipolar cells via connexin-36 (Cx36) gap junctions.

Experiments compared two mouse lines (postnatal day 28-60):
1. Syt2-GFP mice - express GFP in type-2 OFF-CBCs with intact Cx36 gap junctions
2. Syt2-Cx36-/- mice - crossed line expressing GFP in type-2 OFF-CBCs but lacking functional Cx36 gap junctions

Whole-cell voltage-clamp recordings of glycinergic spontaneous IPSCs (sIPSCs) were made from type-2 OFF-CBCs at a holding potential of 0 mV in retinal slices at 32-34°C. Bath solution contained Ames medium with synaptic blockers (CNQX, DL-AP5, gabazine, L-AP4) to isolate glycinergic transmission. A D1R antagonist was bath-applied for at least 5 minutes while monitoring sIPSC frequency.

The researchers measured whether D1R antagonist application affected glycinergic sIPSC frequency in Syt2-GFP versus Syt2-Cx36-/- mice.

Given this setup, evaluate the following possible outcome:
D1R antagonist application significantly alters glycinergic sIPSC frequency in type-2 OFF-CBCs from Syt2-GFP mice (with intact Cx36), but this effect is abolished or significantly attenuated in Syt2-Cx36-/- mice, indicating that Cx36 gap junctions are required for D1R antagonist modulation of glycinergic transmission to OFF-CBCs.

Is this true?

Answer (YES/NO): YES